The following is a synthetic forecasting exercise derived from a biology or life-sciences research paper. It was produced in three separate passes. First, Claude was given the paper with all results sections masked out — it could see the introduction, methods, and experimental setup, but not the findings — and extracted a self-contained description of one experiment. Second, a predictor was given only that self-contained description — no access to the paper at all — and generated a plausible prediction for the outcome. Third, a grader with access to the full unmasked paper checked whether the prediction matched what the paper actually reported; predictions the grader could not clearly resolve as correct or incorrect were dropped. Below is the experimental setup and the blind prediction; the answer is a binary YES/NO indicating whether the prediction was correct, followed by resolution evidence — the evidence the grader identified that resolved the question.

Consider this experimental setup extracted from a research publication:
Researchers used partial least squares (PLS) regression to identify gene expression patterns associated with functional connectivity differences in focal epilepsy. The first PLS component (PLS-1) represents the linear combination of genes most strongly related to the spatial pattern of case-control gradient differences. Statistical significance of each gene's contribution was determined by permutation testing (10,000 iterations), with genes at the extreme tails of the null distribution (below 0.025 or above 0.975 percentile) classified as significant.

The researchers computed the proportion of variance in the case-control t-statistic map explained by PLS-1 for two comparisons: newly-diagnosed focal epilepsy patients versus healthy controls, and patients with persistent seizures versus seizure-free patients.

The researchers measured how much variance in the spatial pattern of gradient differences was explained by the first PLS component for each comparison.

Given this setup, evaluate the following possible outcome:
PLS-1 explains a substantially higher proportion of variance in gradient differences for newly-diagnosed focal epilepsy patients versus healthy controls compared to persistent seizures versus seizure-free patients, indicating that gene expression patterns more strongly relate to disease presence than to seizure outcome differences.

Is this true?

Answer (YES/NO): NO